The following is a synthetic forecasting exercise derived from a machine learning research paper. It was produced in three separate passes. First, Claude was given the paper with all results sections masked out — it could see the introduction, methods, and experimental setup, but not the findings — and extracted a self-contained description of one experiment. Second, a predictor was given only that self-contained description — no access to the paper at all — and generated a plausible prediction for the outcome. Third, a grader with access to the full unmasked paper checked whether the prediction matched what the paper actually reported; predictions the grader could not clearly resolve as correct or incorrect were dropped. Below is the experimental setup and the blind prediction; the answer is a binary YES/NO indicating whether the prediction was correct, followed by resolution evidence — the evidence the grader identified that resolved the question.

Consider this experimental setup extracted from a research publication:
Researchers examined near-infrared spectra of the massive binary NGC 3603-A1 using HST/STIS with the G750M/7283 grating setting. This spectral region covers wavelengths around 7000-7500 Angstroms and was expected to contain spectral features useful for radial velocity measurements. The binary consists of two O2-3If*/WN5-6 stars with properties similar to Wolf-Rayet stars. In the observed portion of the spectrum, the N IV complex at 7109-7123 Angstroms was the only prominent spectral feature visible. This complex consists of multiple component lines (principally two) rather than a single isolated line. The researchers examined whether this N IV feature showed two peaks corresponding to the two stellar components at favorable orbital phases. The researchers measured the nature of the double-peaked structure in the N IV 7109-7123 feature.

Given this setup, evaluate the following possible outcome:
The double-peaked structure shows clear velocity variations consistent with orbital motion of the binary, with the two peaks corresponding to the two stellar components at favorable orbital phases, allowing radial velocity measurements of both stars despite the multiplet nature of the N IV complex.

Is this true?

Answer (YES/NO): NO